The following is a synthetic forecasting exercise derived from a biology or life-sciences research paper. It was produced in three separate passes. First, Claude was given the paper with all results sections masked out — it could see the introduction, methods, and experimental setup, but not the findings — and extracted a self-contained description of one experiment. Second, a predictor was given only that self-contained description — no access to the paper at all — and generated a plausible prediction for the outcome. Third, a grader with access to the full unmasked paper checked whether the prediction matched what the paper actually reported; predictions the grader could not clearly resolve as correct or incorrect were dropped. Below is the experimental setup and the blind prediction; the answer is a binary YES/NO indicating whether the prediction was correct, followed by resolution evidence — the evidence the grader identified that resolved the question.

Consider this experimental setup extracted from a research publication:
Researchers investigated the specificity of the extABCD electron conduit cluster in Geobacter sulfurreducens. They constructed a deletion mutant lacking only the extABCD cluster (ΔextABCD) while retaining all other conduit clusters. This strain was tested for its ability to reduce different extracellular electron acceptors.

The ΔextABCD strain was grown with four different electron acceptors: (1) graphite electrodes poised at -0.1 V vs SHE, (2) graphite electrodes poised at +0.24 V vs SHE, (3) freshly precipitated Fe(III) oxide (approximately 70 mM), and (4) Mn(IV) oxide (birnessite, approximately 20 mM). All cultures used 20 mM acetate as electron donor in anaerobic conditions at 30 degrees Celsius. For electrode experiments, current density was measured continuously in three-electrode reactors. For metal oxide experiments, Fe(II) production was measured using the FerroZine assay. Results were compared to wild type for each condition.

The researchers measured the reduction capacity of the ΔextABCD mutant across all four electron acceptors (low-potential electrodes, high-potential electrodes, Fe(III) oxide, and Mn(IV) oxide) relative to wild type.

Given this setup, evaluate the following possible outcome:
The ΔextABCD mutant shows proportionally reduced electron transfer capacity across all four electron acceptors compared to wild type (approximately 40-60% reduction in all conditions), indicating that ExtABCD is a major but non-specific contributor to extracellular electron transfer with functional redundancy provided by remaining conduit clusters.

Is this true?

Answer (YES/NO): NO